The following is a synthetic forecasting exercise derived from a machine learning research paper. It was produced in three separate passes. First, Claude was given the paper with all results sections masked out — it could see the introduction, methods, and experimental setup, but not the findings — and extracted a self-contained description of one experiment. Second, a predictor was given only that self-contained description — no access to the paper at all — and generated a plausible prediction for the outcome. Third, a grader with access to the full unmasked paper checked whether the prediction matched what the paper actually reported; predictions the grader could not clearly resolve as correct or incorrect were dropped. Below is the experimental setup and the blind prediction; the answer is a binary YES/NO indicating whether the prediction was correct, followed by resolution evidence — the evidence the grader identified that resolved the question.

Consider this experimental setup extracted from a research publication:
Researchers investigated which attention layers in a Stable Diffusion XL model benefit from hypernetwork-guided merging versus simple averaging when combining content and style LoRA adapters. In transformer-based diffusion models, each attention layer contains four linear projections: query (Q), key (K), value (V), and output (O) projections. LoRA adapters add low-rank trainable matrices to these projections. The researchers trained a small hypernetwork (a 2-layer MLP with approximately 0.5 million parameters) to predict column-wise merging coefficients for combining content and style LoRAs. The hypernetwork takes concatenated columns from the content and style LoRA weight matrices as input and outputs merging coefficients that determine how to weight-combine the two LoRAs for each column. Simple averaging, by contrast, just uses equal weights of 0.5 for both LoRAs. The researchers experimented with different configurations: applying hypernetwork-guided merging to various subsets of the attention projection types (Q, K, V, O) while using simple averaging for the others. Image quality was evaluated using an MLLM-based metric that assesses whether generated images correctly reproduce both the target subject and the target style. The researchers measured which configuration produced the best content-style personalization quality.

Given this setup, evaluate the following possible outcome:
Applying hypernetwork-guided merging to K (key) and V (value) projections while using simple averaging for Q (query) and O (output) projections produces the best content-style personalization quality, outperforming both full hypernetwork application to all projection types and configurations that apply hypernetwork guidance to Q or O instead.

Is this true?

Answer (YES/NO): NO